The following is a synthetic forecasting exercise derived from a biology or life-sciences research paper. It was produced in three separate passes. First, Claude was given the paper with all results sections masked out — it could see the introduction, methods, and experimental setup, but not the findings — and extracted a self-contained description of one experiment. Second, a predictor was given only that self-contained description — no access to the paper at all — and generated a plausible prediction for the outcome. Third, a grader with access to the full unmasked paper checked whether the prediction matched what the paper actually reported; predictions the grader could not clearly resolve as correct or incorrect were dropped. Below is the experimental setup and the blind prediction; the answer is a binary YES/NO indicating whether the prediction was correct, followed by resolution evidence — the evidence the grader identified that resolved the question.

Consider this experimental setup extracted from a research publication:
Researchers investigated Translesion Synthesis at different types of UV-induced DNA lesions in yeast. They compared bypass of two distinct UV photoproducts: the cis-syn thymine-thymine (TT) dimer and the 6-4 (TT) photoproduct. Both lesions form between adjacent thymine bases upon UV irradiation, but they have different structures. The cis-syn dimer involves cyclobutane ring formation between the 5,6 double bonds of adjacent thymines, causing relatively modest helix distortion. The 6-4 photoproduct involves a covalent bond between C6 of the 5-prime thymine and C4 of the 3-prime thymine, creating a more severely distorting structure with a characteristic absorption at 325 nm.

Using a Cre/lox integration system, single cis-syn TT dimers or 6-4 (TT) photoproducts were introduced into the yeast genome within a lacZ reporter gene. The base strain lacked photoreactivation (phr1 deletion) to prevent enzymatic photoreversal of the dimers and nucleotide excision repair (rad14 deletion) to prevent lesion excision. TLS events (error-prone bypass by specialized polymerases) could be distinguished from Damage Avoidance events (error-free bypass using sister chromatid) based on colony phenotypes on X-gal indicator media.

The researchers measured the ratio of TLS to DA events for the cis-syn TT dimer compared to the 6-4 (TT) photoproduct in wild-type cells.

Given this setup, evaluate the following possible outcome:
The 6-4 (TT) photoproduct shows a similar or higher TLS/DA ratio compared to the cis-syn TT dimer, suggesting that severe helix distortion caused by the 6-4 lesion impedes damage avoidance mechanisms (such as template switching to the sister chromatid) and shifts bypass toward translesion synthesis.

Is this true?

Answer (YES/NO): NO